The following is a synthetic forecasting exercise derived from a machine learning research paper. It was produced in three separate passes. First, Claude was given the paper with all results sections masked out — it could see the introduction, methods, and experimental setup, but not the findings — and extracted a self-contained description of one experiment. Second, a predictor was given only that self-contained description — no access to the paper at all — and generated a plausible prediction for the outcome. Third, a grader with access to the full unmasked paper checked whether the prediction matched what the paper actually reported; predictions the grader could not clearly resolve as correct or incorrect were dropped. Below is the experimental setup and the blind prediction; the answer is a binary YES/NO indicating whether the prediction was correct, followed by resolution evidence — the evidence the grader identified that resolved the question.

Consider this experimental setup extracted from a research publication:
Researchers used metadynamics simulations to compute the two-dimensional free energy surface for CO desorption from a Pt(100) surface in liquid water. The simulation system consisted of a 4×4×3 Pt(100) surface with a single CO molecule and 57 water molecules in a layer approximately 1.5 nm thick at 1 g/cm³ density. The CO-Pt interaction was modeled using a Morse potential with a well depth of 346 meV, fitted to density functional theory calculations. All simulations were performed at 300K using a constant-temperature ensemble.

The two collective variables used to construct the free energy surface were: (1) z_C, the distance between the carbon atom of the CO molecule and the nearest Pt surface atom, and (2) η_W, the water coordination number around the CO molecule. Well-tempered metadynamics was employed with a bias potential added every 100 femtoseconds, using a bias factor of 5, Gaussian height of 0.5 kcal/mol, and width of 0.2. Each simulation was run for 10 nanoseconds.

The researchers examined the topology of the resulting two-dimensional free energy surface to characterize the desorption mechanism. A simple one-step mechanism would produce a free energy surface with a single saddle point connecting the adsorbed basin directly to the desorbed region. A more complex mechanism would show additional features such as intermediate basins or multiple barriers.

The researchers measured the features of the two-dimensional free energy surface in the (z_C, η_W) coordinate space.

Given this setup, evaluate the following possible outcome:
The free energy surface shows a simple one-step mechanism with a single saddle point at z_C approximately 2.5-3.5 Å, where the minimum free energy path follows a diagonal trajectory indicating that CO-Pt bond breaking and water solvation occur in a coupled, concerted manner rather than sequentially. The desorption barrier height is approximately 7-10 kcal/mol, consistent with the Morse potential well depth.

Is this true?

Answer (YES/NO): NO